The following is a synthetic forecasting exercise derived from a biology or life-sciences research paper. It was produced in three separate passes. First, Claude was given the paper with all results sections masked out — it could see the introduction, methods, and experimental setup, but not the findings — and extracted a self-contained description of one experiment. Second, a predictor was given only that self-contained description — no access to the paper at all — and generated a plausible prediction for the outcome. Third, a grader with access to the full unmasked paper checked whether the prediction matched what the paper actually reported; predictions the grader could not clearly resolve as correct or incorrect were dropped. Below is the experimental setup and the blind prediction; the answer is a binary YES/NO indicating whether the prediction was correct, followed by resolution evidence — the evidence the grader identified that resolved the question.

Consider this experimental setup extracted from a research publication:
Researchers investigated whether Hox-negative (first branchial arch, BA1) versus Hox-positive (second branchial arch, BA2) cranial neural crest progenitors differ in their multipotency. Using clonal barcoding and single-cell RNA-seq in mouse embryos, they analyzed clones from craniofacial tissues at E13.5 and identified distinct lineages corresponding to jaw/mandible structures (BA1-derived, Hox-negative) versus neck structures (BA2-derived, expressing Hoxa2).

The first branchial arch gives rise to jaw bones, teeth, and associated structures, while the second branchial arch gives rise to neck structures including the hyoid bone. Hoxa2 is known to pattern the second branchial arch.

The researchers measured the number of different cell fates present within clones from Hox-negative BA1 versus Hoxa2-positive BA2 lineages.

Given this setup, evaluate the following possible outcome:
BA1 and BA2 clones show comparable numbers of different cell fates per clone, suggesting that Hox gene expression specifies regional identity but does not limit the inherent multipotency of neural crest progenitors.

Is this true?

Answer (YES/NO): NO